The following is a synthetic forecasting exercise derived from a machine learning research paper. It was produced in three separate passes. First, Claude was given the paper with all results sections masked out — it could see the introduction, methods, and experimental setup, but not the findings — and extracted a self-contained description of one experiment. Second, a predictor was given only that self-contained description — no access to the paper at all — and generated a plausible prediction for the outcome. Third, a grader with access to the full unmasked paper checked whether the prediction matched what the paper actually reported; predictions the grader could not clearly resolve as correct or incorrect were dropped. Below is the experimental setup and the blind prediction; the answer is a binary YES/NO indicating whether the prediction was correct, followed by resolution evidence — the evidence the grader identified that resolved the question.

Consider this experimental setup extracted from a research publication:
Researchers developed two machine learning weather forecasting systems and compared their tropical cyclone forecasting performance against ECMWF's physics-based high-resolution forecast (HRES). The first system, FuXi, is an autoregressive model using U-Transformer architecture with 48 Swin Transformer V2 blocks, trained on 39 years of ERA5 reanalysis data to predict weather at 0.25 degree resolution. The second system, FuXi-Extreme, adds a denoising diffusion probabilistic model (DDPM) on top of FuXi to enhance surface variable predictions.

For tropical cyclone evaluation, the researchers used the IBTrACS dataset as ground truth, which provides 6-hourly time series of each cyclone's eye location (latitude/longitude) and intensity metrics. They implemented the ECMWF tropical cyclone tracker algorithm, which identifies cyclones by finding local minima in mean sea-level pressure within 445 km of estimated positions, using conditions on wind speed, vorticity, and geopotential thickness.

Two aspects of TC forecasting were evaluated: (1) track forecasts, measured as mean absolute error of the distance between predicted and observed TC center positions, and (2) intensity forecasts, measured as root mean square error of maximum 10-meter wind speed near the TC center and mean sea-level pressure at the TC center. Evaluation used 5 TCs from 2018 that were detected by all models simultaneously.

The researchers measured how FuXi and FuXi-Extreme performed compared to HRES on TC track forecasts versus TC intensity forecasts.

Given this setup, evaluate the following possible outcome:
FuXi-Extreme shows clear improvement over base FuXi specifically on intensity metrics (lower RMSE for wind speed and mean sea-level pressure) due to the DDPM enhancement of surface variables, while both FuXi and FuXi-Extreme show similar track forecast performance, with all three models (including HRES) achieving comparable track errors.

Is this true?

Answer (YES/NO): NO